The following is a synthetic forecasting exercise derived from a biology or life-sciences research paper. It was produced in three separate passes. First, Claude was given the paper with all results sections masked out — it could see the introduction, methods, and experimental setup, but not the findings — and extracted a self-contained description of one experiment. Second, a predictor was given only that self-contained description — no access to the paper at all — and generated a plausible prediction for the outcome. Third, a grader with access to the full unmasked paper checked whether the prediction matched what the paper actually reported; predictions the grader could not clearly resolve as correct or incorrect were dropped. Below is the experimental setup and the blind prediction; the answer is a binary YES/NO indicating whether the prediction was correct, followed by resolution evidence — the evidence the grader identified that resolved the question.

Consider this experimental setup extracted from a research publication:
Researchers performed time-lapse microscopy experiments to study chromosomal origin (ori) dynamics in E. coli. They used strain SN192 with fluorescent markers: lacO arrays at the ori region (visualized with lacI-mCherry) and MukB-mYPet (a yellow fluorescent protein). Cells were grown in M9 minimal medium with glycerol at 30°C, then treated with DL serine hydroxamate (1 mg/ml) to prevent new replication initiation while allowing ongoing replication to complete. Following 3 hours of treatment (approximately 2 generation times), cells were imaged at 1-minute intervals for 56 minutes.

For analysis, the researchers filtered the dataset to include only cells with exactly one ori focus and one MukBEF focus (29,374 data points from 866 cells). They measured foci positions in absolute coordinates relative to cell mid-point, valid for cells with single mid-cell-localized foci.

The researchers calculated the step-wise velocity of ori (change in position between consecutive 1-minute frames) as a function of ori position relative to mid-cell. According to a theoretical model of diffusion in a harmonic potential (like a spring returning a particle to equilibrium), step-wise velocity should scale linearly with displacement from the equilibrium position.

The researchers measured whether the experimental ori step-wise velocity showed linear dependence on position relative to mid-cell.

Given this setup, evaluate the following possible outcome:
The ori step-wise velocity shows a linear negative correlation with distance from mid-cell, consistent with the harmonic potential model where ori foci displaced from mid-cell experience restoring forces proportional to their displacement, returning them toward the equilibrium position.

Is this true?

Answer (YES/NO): YES